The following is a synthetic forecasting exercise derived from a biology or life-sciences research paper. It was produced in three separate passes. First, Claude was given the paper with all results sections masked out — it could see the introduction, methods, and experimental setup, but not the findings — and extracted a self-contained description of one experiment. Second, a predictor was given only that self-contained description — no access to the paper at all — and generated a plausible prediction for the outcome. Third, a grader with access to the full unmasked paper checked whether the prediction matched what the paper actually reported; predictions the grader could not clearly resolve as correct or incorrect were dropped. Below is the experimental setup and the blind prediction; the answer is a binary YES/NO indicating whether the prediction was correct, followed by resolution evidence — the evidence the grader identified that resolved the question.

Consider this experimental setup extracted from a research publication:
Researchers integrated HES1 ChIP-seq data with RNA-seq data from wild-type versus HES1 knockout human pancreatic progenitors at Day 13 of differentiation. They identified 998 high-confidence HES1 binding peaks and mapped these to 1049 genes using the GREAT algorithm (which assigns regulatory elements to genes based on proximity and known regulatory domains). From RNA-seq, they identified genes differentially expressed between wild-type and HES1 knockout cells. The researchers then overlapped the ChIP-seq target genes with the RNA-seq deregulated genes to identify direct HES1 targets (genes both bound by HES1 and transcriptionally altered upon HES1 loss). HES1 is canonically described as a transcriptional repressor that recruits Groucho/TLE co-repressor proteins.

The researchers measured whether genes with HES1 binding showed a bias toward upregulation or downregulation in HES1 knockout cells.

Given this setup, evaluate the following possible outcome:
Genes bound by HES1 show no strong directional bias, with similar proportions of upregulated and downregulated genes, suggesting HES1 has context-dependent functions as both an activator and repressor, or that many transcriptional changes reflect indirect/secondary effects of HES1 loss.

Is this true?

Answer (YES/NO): NO